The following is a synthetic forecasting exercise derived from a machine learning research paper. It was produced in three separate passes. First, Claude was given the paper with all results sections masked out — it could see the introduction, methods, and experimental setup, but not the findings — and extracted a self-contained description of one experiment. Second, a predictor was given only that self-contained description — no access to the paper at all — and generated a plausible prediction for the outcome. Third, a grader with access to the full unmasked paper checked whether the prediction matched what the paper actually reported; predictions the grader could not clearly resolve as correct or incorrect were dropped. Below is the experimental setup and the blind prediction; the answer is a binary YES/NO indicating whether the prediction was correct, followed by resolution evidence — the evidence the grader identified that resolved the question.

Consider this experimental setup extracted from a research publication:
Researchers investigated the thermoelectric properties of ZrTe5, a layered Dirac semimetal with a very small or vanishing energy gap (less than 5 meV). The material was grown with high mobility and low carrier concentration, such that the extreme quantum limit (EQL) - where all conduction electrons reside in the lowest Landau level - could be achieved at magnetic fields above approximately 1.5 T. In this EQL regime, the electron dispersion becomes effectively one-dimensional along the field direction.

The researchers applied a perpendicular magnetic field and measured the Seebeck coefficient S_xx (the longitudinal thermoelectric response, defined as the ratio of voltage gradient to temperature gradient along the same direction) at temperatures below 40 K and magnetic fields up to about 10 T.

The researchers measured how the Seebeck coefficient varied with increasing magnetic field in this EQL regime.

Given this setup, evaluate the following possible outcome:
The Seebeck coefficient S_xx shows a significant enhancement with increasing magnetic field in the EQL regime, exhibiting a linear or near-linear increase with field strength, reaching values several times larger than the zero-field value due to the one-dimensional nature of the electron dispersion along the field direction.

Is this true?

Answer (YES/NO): YES